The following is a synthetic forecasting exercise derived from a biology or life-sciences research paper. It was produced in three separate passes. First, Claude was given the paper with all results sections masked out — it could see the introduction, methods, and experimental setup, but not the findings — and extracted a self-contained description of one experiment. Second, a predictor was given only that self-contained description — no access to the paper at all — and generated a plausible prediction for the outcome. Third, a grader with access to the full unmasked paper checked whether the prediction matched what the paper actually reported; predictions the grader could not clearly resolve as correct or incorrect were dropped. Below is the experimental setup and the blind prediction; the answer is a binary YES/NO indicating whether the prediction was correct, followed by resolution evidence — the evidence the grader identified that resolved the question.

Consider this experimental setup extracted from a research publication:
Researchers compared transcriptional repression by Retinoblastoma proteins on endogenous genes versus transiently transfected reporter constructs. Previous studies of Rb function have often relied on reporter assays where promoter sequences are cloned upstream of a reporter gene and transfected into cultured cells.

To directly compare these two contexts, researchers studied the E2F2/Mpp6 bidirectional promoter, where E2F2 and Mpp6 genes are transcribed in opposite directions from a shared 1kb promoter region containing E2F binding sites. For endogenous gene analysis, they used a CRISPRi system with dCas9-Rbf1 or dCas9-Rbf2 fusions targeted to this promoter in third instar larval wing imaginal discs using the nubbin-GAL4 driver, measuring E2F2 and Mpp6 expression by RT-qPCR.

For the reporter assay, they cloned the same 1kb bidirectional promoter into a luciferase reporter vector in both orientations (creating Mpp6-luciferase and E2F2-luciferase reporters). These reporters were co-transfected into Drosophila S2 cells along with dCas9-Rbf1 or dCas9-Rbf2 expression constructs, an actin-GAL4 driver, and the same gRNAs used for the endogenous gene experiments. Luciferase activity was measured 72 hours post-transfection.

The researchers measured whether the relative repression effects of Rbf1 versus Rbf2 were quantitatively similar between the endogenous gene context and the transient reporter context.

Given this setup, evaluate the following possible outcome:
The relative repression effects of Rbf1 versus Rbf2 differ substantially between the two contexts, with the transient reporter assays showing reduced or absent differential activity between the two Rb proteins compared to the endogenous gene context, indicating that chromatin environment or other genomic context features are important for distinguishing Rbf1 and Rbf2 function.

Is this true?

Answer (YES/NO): YES